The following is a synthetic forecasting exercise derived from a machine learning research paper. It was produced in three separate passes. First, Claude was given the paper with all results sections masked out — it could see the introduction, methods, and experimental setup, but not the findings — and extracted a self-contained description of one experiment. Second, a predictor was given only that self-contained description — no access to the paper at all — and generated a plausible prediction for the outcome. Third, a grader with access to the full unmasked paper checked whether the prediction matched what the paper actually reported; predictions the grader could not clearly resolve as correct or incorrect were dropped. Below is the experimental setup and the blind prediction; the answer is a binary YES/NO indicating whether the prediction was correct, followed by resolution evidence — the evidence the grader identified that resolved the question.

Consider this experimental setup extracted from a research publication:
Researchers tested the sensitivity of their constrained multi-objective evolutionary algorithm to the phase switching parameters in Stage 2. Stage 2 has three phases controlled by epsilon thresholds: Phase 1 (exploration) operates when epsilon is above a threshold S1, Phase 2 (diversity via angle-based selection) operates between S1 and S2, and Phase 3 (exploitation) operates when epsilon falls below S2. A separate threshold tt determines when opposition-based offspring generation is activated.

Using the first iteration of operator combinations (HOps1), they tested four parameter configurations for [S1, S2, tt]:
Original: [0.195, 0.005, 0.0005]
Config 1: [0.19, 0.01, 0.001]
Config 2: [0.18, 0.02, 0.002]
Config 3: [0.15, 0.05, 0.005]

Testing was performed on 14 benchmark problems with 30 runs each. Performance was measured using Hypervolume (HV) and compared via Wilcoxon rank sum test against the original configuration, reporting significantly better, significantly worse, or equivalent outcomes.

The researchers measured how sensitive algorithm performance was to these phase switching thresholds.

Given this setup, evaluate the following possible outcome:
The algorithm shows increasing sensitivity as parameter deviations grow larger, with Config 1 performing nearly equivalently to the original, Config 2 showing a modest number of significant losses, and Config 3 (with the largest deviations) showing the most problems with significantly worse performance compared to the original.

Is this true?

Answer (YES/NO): NO